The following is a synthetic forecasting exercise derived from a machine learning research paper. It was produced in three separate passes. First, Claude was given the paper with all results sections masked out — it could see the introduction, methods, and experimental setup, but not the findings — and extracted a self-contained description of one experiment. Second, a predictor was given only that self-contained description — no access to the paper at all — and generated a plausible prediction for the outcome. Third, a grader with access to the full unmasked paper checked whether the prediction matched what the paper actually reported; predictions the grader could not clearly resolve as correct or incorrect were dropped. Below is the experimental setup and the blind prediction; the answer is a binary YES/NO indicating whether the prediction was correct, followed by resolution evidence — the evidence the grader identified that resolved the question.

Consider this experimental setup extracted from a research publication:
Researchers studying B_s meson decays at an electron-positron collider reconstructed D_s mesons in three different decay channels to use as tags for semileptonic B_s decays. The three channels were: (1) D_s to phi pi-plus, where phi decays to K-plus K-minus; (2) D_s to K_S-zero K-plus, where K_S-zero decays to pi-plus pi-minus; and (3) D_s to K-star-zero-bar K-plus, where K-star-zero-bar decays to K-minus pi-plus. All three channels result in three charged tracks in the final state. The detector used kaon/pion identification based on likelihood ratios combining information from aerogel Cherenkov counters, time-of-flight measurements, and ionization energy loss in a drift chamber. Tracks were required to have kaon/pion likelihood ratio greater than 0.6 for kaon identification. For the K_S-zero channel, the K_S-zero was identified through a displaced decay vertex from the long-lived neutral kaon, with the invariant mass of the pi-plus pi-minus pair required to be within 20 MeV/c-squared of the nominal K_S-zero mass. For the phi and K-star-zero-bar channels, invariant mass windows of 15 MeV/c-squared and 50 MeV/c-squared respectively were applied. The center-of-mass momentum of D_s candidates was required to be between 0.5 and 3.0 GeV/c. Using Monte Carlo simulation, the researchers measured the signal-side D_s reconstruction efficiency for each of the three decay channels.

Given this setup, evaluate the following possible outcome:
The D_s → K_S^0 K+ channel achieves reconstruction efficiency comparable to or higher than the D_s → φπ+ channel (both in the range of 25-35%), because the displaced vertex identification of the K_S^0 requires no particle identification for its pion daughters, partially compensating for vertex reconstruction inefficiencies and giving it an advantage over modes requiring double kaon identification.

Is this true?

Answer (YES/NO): NO